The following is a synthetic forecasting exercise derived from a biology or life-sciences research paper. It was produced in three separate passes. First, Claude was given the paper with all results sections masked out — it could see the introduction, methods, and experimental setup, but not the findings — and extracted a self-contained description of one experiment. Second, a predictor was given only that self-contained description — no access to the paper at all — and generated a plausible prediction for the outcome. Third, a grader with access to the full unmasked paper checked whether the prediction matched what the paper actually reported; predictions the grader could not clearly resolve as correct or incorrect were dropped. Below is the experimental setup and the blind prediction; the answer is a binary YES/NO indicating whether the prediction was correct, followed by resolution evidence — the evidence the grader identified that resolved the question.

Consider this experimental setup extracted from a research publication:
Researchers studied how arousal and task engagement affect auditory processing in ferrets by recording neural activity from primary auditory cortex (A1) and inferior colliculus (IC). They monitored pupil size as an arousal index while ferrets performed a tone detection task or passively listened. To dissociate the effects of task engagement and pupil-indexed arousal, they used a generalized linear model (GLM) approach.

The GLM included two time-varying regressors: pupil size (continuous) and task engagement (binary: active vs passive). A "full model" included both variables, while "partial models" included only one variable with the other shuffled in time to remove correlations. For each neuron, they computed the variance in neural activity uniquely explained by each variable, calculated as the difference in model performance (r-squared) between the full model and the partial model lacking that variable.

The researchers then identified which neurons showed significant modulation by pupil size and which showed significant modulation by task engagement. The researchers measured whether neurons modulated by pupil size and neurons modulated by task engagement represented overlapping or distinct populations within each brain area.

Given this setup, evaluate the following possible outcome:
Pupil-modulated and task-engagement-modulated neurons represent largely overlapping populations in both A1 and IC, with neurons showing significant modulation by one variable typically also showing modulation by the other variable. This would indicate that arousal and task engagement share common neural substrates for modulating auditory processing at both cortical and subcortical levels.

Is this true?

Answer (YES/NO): NO